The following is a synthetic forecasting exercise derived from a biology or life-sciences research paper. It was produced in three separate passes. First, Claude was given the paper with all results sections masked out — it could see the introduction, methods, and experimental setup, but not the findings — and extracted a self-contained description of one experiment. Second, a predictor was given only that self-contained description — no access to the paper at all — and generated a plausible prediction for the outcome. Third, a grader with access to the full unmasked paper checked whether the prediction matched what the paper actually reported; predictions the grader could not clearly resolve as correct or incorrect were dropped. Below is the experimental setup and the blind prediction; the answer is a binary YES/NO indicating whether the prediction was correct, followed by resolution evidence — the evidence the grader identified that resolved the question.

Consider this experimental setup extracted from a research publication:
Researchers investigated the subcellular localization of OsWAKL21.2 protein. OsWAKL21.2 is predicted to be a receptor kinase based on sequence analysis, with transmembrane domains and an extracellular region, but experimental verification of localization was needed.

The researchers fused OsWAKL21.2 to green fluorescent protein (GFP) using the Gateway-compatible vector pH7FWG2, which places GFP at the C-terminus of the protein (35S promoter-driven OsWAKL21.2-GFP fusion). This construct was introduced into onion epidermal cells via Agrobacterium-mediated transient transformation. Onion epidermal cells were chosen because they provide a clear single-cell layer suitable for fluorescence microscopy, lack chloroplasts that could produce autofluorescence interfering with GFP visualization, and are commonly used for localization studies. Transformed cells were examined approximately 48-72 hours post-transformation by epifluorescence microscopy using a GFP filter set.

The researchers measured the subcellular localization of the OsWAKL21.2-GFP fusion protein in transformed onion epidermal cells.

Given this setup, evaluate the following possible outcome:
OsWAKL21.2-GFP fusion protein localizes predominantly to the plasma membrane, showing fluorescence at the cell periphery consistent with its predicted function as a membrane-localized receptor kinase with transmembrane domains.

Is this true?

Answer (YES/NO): YES